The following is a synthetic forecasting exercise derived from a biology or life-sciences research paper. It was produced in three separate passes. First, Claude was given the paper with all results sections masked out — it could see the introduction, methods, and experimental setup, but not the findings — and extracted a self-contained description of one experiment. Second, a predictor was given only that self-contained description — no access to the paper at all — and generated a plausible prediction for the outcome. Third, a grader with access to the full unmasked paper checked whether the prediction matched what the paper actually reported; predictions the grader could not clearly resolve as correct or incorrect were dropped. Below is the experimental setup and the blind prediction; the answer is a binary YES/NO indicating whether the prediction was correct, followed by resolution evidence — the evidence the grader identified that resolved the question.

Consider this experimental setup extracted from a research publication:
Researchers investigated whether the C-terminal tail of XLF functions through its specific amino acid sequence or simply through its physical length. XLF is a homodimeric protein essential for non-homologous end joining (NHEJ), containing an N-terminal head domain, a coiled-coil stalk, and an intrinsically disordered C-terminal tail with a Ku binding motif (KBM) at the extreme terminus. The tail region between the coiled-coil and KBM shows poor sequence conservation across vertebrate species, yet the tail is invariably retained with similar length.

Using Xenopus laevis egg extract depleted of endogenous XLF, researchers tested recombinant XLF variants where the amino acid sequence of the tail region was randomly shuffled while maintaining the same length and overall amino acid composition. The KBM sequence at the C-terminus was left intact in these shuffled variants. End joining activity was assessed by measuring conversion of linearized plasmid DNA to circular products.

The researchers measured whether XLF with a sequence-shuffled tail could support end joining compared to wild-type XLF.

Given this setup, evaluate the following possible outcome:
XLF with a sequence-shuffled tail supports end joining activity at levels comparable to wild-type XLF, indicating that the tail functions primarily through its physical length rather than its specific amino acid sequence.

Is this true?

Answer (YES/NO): YES